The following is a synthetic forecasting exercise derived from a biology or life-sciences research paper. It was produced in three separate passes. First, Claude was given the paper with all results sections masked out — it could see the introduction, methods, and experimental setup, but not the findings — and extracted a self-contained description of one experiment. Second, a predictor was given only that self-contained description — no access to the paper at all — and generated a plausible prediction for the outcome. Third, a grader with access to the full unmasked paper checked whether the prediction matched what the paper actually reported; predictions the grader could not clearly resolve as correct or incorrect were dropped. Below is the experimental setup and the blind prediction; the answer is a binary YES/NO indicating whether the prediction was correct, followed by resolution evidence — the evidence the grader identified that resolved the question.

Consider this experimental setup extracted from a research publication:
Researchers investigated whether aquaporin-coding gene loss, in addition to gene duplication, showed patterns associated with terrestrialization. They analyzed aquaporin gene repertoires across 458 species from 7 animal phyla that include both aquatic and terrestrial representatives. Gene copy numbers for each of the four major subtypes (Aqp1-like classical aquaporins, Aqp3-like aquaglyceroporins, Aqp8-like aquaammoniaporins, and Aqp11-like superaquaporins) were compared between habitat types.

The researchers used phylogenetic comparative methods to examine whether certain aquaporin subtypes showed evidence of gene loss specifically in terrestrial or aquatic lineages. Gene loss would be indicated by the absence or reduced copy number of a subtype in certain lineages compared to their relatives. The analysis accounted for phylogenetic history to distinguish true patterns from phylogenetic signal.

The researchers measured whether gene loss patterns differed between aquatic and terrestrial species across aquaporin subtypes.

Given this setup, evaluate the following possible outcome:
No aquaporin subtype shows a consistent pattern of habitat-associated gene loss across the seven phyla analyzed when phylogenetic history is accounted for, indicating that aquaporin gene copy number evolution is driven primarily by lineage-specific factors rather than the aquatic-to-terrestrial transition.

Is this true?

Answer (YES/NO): NO